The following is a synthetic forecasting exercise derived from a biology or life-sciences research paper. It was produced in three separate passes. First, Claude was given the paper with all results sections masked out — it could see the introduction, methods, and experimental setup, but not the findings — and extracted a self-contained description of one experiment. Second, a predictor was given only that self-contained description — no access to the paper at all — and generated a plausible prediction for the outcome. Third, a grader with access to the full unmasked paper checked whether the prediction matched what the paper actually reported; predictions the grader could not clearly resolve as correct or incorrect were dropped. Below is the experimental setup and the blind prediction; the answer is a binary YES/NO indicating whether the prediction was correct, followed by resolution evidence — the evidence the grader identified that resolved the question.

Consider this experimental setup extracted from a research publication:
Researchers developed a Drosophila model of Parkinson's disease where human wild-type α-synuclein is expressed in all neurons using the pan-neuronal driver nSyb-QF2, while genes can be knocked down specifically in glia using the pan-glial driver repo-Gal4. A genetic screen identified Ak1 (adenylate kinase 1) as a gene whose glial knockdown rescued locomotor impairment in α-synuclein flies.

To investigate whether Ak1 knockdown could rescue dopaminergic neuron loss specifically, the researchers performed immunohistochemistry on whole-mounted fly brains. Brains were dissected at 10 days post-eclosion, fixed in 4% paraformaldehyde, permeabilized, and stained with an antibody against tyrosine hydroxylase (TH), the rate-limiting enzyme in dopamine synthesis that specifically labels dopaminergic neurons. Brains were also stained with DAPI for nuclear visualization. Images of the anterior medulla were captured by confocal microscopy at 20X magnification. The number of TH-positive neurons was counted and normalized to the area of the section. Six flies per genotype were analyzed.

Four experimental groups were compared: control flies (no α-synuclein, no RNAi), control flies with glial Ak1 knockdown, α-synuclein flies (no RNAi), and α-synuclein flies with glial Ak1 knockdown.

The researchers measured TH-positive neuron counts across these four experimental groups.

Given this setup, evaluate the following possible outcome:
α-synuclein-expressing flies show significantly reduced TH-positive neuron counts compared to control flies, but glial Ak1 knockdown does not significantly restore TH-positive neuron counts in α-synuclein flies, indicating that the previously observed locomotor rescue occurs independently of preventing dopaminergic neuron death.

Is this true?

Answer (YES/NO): NO